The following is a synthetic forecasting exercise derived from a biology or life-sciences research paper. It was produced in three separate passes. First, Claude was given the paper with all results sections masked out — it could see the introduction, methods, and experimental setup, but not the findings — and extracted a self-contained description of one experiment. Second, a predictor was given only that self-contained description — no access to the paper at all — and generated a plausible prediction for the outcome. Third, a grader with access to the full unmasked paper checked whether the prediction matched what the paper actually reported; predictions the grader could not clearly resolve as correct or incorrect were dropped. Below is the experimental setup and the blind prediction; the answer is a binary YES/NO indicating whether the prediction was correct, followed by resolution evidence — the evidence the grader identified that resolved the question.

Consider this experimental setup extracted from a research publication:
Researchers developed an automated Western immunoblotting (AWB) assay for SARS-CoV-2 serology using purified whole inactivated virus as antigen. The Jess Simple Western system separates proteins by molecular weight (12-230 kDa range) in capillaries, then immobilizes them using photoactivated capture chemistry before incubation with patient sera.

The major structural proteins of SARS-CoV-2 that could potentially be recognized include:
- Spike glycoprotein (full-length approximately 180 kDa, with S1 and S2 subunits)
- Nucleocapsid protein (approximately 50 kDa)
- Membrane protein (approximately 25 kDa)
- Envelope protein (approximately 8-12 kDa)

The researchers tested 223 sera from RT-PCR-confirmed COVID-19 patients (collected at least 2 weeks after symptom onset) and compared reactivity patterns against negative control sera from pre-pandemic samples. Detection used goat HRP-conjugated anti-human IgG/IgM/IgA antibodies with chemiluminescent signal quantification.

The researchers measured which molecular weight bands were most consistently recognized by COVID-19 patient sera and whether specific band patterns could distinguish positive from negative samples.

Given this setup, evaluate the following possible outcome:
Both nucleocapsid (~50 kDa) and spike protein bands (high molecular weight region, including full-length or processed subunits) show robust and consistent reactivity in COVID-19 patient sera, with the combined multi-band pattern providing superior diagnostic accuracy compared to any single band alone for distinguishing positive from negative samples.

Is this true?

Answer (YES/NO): NO